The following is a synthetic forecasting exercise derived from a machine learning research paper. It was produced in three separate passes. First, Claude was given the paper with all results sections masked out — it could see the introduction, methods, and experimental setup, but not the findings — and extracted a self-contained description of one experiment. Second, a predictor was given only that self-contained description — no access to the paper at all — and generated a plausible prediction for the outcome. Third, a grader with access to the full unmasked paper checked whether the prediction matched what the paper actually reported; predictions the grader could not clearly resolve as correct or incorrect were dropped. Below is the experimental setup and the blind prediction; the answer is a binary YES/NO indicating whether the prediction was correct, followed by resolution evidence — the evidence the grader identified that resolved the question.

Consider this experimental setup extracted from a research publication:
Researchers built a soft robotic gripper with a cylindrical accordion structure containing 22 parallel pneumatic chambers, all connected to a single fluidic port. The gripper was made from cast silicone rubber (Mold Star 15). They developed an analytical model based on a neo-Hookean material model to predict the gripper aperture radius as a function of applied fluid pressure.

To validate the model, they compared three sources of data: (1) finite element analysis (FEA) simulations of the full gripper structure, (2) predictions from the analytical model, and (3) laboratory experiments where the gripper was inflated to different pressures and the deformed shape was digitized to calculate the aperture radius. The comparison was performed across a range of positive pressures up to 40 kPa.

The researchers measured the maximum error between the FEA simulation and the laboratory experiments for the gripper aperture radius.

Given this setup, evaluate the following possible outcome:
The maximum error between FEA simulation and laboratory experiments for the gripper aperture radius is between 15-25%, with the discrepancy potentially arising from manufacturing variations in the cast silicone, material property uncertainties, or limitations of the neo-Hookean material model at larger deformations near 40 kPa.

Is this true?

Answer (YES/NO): NO